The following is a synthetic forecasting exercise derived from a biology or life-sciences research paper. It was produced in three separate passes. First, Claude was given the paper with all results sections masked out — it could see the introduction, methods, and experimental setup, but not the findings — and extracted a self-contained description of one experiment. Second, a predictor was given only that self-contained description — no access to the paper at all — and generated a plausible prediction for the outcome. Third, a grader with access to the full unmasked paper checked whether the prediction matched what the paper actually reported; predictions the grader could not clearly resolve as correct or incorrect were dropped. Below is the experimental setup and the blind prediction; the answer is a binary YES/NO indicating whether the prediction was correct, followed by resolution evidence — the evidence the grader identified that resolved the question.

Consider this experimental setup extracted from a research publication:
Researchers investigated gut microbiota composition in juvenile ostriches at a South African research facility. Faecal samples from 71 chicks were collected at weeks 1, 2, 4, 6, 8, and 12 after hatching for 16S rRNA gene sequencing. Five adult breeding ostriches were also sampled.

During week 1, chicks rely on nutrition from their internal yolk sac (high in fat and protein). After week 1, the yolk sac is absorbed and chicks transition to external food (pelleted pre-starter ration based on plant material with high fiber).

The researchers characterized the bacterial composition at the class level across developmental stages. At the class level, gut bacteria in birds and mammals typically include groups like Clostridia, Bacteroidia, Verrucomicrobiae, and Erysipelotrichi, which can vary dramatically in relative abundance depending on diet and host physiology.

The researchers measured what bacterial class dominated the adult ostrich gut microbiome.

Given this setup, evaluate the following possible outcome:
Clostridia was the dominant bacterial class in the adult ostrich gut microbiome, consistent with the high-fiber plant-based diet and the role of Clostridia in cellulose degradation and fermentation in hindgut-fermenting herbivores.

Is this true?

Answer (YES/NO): YES